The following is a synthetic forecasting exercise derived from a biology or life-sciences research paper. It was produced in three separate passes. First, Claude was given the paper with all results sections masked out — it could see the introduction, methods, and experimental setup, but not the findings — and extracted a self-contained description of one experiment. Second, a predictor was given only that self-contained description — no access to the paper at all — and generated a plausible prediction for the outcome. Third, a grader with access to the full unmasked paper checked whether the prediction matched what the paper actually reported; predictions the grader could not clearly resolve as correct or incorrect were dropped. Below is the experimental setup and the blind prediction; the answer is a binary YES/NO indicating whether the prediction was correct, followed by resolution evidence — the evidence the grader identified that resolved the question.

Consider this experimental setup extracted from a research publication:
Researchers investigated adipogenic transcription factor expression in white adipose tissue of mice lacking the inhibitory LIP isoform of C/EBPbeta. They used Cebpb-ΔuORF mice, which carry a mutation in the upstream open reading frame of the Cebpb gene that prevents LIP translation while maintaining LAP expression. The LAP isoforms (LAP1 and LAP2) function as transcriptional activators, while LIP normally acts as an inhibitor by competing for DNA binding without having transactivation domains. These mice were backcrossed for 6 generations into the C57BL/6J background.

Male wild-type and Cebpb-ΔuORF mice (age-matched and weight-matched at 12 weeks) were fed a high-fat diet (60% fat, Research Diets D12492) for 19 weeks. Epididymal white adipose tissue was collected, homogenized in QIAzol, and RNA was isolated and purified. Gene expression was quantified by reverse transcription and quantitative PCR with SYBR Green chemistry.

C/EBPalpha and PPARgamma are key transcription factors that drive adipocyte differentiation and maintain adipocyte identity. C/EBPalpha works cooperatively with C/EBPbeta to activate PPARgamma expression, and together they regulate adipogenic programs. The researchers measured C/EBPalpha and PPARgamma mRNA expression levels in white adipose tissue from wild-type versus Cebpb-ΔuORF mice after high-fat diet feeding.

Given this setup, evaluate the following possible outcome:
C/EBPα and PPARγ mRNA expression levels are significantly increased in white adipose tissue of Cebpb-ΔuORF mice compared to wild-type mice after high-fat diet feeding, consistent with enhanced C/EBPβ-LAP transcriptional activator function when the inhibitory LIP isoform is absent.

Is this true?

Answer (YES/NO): YES